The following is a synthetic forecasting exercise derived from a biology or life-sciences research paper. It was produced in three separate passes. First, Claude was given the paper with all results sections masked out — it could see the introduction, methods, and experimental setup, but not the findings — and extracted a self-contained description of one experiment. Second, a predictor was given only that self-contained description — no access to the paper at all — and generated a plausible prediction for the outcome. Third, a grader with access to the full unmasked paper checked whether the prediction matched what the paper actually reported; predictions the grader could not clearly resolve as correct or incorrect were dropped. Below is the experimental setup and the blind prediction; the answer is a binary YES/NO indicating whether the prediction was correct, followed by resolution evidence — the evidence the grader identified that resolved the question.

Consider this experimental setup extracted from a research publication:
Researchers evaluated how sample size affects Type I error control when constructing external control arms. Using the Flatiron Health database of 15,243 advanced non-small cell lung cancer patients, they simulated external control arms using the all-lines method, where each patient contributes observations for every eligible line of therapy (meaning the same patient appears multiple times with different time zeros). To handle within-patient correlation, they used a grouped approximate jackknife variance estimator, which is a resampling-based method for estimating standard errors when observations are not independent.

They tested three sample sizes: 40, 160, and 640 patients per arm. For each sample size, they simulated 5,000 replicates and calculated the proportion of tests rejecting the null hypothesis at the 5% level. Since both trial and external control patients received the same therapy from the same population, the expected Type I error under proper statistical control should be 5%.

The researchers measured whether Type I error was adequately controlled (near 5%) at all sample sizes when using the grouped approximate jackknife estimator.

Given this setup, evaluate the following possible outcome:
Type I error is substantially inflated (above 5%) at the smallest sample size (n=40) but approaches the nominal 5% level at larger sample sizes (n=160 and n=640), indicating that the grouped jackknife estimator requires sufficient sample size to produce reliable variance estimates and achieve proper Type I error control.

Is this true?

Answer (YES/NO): NO